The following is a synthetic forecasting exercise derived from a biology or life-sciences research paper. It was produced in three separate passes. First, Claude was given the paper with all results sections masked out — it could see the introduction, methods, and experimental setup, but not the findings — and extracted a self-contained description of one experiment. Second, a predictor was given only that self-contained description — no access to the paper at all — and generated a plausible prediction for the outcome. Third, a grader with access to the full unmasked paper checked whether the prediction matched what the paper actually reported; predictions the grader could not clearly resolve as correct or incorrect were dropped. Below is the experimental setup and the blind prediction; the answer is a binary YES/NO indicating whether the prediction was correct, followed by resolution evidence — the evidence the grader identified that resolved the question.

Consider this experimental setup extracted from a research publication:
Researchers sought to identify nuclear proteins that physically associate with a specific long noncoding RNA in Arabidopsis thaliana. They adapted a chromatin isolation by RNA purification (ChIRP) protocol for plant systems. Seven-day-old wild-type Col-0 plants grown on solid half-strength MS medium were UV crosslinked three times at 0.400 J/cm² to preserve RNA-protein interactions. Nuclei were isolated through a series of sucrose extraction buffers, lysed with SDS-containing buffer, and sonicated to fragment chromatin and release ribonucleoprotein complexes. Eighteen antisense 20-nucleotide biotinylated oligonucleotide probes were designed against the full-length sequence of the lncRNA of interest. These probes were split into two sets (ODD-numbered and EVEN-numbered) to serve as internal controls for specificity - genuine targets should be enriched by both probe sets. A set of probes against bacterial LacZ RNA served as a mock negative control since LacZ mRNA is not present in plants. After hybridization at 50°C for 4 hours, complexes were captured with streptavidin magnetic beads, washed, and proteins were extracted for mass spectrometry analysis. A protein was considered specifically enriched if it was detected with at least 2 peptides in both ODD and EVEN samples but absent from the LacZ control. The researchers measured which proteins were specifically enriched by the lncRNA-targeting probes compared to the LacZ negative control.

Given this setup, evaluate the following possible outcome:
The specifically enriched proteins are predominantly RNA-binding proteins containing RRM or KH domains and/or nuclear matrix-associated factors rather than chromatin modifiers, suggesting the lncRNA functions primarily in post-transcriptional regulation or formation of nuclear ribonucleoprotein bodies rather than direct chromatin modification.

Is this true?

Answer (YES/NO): NO